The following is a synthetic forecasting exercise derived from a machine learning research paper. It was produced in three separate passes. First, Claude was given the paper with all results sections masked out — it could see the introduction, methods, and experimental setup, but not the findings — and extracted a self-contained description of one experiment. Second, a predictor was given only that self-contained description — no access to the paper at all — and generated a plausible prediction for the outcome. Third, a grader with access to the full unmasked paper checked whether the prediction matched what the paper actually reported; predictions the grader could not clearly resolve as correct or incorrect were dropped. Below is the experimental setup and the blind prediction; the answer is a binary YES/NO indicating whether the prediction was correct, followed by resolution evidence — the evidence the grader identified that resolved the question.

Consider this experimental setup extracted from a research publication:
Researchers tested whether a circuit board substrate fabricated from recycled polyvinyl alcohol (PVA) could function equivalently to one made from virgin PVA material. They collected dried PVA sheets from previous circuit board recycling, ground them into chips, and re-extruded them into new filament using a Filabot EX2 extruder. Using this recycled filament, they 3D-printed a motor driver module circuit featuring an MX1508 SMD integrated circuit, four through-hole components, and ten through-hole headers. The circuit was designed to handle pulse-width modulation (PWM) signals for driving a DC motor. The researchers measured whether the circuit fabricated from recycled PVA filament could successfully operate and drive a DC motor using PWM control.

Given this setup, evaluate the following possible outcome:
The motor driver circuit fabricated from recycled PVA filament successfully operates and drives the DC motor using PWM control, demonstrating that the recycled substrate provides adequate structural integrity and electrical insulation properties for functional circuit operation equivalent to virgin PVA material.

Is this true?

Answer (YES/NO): YES